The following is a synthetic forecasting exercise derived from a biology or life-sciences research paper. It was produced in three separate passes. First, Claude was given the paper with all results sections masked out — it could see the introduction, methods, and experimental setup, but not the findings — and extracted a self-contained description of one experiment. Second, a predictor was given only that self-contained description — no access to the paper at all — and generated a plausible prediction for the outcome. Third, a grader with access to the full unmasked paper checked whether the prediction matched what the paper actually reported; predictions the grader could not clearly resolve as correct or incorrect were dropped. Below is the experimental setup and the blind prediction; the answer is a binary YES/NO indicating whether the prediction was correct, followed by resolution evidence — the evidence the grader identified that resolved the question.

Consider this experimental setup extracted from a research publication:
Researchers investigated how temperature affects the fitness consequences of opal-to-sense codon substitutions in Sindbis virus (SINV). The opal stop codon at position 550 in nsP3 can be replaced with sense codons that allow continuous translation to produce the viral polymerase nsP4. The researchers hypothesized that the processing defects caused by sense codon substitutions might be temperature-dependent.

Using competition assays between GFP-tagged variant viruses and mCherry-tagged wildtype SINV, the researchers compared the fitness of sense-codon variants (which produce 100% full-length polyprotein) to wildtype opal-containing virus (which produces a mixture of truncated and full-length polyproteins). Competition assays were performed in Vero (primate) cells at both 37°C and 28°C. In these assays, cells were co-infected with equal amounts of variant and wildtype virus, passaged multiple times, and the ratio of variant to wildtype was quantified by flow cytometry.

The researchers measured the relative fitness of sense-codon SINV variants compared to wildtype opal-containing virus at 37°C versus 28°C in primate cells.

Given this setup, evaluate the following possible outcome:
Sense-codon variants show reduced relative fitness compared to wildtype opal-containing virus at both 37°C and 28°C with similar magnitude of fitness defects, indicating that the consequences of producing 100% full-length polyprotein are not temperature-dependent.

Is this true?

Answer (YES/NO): NO